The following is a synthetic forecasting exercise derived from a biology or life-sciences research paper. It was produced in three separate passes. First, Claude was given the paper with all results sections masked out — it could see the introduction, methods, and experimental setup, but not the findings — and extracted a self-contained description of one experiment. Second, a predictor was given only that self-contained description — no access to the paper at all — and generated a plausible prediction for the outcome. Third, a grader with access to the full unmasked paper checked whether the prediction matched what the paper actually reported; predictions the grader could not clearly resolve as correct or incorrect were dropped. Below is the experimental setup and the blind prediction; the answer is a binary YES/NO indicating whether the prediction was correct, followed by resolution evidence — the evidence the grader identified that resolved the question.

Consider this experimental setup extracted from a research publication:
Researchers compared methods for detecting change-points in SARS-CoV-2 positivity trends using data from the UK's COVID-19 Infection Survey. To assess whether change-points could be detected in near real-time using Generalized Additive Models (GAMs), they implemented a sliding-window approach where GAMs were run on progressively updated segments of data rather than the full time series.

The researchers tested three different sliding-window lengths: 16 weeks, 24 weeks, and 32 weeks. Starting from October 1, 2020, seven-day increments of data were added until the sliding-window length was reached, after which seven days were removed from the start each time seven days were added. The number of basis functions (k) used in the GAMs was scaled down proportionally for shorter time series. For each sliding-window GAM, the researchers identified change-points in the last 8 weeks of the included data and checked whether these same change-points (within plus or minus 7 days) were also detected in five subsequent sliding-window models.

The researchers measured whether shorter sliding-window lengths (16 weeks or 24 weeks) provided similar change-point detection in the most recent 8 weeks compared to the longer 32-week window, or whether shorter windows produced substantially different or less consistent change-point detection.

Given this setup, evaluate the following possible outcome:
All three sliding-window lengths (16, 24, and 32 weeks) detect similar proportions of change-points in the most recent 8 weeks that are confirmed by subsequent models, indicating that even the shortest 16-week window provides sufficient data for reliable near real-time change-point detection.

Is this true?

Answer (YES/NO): NO